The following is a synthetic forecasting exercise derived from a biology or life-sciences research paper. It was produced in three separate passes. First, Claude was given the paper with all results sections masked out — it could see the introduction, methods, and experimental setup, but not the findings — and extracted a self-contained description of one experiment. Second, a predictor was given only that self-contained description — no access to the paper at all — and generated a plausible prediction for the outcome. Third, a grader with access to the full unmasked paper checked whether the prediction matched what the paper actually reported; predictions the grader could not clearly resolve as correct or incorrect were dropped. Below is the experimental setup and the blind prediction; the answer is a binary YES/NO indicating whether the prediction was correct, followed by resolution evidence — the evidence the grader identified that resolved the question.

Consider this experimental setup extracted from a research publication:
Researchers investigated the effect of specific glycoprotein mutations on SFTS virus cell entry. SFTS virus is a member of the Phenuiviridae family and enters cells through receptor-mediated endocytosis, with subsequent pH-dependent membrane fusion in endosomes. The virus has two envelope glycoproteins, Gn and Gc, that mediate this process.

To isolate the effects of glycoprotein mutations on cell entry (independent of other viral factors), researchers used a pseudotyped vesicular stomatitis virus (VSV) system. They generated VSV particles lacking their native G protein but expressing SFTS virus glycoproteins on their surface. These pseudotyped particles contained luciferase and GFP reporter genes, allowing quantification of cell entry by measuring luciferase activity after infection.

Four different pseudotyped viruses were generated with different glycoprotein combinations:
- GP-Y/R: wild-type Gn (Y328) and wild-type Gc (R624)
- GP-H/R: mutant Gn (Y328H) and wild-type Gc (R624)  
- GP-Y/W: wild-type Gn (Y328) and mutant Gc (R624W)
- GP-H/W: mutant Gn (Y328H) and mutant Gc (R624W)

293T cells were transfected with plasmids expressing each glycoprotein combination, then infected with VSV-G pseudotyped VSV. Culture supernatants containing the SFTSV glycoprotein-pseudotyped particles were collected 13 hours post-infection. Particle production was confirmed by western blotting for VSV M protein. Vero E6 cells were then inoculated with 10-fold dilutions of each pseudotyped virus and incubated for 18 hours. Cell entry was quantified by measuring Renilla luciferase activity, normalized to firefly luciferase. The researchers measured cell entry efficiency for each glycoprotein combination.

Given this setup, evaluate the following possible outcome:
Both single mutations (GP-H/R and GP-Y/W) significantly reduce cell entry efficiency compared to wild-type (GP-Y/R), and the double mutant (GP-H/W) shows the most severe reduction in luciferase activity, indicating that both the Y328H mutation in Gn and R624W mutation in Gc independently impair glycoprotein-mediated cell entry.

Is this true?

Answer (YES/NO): NO